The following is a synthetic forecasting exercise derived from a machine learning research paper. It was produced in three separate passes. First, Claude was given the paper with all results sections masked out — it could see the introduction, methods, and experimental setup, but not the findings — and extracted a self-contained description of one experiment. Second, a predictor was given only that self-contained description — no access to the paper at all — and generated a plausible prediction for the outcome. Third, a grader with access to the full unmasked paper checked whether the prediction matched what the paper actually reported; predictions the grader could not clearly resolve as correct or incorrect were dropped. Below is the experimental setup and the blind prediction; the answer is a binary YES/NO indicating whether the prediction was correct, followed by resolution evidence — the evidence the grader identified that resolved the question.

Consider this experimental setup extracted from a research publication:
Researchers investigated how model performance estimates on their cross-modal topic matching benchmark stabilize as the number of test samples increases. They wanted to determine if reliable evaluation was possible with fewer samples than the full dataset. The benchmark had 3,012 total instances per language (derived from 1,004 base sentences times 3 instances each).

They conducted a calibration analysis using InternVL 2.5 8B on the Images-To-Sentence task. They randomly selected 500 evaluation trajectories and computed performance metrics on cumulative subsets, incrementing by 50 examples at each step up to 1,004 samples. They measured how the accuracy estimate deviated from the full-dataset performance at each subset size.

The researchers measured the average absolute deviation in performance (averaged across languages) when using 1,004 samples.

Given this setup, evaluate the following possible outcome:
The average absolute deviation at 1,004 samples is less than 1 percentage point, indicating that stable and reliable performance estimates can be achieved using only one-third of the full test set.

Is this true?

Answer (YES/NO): NO